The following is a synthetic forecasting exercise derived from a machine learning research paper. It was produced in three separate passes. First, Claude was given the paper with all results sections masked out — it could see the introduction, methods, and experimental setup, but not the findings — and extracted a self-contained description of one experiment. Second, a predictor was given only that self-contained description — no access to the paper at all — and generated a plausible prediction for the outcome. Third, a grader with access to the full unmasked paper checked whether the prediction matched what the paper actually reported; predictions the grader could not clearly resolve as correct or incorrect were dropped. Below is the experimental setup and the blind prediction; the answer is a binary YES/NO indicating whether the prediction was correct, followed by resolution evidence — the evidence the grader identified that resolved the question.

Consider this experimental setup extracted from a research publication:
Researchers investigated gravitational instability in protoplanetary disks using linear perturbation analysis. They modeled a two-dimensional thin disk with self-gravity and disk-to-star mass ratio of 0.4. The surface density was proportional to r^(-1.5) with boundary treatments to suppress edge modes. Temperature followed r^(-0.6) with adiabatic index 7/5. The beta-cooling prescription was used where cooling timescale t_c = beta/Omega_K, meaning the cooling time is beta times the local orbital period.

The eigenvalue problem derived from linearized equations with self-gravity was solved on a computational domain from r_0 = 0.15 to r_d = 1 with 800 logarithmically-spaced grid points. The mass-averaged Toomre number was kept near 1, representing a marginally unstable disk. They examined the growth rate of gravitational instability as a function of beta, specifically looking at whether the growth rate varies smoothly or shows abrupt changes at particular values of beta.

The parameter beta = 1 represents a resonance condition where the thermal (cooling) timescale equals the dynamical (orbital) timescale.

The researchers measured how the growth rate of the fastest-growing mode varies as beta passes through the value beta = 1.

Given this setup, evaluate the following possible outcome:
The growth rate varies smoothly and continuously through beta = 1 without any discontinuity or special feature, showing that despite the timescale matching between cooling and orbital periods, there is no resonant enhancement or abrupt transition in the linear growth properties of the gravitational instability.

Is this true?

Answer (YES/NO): NO